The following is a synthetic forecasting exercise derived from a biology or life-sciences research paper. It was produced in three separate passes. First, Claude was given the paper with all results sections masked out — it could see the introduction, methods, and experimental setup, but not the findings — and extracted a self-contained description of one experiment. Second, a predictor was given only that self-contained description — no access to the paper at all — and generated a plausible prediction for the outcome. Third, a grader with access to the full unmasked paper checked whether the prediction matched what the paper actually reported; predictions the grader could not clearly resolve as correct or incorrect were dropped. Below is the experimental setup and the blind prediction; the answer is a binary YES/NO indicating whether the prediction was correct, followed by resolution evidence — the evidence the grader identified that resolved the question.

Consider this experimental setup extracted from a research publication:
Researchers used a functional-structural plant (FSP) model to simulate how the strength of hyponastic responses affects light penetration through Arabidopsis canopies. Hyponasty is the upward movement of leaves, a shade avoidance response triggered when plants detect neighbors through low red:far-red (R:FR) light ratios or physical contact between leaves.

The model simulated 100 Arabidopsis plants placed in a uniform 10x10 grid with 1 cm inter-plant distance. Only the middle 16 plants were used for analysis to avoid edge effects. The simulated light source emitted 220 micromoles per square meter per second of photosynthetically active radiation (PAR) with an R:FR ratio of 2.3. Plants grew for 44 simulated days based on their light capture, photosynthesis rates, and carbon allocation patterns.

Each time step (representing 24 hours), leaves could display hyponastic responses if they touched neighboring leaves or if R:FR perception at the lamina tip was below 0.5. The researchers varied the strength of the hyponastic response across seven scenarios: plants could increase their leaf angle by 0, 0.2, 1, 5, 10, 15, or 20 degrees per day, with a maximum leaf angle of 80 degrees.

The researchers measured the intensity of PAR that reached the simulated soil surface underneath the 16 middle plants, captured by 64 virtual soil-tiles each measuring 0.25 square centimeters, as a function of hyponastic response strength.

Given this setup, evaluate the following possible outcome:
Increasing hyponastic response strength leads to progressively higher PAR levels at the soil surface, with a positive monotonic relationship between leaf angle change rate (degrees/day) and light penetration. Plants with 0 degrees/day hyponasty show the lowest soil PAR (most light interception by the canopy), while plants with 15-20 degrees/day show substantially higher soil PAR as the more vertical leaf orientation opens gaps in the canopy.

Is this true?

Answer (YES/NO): NO